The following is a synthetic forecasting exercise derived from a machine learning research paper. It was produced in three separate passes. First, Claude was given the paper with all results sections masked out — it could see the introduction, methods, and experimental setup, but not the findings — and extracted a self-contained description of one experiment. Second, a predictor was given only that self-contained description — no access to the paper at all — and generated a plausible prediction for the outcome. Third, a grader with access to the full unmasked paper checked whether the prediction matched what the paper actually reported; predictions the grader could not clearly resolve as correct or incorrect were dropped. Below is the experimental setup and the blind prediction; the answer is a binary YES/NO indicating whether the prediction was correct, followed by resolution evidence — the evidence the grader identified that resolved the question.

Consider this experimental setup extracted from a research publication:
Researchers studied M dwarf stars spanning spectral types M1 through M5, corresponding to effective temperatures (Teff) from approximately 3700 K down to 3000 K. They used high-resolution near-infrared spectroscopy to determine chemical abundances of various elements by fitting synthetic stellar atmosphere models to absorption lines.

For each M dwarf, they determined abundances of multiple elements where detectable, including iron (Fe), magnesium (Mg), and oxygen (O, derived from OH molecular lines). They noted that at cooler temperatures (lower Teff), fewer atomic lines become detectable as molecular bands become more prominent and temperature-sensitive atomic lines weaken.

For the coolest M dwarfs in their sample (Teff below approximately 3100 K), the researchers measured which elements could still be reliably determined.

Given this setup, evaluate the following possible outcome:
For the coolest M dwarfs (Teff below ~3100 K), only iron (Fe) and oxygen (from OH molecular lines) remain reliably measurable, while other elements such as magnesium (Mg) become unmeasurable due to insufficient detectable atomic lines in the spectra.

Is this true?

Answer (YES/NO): NO